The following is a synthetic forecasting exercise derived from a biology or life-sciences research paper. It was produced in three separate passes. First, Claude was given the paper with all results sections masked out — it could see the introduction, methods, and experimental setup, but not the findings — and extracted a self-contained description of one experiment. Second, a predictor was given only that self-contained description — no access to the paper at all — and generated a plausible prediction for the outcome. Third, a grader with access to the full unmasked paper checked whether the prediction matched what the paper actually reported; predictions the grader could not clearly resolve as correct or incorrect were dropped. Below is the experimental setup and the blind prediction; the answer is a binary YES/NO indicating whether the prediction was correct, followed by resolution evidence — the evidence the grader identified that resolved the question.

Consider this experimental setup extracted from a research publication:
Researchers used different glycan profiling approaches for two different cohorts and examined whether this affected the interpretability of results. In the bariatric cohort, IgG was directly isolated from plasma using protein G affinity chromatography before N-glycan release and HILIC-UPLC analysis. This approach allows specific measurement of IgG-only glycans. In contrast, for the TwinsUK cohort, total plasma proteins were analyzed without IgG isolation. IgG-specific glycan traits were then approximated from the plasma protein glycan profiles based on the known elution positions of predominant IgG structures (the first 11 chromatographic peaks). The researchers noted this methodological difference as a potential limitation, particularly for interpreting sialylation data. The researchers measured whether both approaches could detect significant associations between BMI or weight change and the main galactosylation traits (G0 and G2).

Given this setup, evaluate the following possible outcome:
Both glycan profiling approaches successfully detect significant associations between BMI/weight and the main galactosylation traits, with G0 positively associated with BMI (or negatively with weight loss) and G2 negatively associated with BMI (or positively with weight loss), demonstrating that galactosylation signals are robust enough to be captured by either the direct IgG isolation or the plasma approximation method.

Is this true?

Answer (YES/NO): YES